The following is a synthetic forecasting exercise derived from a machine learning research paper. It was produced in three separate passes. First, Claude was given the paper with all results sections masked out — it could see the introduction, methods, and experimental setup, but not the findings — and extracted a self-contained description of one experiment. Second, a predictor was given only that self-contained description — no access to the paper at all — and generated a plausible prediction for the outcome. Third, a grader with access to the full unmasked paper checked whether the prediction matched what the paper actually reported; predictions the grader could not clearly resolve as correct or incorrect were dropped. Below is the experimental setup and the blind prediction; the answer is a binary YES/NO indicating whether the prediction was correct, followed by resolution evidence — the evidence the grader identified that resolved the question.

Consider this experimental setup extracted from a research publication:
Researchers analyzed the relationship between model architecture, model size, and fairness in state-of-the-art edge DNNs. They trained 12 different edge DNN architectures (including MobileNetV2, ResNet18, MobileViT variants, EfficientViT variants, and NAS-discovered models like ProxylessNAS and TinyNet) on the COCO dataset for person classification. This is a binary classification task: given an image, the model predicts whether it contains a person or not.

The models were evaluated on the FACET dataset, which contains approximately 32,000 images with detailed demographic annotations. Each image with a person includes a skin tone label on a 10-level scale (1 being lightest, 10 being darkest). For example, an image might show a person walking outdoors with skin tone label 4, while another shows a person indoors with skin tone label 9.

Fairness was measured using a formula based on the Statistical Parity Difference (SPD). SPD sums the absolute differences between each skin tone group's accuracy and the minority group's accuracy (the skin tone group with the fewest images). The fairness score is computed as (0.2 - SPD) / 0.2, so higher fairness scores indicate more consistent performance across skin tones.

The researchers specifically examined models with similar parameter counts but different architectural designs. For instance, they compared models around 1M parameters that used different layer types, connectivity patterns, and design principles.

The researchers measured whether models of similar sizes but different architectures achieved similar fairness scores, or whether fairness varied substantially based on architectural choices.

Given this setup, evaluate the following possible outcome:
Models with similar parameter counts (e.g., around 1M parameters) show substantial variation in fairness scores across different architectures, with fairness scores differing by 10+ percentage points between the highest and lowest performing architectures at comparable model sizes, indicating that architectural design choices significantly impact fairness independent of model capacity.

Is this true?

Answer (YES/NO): NO